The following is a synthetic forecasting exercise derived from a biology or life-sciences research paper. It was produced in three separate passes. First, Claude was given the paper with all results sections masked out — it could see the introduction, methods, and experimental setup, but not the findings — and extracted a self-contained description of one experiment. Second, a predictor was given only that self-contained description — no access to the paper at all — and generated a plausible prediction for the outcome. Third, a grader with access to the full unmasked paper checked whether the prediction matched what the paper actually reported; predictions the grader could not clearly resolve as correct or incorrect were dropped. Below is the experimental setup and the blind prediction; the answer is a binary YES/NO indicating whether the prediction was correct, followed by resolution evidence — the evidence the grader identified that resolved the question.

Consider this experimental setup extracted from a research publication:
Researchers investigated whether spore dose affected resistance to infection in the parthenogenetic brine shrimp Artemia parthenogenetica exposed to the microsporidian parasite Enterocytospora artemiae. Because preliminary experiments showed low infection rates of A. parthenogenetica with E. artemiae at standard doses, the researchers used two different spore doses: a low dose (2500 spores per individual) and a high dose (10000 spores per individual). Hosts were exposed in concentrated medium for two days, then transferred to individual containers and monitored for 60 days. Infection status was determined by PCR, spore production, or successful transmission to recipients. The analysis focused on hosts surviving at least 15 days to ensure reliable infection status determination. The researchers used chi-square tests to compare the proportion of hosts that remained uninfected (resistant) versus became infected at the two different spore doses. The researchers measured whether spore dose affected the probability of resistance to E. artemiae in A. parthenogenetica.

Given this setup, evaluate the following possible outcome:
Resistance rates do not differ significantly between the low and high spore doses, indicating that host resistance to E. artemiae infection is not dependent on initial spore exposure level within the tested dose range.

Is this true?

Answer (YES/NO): YES